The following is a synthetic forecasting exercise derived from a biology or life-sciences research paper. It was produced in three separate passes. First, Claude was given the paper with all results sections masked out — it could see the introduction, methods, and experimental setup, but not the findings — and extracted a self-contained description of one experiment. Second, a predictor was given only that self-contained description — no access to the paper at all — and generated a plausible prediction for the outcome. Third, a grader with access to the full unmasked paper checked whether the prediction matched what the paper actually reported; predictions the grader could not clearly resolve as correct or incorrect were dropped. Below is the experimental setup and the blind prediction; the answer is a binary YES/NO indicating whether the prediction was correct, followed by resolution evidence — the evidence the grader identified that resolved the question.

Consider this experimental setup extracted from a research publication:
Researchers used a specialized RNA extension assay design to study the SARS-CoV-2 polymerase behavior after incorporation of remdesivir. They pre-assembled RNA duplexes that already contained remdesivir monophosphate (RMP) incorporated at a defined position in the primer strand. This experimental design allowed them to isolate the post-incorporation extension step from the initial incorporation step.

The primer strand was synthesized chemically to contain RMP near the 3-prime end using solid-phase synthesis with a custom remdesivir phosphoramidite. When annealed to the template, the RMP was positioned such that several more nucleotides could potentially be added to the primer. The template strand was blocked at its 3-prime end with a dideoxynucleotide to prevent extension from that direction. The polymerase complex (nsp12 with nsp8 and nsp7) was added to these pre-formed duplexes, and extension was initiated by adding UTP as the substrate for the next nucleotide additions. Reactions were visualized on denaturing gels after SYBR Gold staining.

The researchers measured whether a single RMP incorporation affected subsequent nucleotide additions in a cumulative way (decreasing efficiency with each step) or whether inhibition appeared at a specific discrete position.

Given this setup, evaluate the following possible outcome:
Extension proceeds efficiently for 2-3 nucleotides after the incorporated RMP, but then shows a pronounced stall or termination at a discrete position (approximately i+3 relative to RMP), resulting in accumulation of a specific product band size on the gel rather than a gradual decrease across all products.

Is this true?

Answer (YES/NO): YES